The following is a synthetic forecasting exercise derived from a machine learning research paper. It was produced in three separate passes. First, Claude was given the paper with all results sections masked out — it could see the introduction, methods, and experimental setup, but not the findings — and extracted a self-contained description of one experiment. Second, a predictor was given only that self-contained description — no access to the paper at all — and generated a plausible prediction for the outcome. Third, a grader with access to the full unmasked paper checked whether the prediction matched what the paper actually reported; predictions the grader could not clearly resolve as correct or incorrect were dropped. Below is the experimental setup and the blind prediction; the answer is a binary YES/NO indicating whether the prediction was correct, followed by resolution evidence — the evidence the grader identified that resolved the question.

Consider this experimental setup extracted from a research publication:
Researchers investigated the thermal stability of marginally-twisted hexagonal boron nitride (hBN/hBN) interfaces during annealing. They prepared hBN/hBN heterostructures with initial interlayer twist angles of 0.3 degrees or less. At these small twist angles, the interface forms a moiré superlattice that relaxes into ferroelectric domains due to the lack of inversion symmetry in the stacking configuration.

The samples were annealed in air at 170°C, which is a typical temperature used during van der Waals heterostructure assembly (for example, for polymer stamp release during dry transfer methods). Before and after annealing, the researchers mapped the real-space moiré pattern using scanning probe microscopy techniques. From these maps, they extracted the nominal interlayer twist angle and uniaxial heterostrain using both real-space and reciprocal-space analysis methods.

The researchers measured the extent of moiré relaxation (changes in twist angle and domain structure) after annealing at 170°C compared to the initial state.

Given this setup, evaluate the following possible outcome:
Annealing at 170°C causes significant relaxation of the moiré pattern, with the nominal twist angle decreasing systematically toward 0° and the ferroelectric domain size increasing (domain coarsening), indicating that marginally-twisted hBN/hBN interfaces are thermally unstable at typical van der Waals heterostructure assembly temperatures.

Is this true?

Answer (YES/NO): NO